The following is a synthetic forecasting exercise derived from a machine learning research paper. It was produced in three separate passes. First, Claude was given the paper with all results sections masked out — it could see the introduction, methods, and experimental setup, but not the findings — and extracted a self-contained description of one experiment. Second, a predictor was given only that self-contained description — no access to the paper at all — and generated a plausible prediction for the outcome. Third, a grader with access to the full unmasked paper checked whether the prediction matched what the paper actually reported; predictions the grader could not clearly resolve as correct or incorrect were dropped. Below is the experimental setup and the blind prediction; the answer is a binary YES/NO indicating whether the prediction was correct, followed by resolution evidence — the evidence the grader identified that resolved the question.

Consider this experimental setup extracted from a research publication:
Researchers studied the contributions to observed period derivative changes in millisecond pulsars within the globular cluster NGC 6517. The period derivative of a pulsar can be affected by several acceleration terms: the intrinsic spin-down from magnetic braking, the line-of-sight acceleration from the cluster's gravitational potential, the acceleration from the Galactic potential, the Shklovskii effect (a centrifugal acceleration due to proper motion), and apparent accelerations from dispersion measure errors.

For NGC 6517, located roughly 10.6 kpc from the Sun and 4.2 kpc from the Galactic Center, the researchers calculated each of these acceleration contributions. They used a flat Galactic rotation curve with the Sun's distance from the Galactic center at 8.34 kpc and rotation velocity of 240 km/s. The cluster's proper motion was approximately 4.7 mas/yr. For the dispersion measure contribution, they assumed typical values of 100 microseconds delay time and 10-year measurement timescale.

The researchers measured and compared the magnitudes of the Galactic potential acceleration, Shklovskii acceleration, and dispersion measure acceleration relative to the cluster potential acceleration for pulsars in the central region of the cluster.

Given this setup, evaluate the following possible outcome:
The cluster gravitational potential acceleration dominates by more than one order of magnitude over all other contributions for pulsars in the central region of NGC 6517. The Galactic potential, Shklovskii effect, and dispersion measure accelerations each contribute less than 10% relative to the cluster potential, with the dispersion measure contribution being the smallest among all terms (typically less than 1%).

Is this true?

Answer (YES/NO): YES